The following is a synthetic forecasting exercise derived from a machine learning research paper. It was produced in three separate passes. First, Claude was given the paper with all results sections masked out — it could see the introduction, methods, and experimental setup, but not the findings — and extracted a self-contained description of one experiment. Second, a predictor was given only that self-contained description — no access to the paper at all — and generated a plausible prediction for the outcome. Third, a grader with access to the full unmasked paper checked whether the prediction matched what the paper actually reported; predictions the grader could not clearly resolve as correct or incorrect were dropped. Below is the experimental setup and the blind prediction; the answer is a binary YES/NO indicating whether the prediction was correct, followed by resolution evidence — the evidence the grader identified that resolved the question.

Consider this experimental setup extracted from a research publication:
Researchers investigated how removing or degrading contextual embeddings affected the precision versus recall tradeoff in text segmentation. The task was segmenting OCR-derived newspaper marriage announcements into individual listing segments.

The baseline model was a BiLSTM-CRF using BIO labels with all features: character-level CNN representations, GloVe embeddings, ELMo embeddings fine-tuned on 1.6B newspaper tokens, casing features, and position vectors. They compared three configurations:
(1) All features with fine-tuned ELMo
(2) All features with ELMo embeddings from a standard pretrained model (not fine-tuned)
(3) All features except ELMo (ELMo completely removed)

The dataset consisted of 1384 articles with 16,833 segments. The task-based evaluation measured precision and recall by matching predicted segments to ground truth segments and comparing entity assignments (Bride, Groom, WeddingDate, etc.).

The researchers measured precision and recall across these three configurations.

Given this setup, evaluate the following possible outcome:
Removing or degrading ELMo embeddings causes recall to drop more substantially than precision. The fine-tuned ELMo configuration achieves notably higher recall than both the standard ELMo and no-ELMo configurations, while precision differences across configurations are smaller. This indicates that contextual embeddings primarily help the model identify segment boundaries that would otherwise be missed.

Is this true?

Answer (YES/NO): NO